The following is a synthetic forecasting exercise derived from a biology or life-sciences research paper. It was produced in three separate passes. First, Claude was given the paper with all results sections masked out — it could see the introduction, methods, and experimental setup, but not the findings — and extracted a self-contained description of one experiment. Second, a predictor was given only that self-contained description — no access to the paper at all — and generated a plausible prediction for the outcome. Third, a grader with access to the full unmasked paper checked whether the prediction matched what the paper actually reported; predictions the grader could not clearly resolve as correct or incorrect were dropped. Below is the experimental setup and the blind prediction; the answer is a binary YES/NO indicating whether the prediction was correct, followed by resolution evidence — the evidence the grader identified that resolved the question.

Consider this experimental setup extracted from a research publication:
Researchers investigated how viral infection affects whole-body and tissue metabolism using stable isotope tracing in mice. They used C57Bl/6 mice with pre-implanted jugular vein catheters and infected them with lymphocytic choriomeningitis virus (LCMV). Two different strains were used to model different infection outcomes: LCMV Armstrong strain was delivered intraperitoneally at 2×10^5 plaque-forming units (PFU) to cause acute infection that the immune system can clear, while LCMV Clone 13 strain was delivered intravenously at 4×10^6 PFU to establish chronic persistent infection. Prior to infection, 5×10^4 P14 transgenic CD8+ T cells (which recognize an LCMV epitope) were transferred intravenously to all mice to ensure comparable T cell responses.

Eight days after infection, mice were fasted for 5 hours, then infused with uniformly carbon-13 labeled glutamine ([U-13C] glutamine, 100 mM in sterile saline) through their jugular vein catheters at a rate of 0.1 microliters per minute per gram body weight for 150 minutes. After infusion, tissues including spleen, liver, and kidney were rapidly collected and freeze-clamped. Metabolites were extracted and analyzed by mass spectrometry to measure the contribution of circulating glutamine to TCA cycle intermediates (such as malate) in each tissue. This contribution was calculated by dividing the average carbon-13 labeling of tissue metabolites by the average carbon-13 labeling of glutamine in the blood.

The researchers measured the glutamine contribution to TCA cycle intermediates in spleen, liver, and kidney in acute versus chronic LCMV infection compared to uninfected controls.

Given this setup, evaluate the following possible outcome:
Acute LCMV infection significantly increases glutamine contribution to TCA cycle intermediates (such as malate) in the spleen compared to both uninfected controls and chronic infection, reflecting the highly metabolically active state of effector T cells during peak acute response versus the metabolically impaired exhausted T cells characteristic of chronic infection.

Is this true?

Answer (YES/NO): NO